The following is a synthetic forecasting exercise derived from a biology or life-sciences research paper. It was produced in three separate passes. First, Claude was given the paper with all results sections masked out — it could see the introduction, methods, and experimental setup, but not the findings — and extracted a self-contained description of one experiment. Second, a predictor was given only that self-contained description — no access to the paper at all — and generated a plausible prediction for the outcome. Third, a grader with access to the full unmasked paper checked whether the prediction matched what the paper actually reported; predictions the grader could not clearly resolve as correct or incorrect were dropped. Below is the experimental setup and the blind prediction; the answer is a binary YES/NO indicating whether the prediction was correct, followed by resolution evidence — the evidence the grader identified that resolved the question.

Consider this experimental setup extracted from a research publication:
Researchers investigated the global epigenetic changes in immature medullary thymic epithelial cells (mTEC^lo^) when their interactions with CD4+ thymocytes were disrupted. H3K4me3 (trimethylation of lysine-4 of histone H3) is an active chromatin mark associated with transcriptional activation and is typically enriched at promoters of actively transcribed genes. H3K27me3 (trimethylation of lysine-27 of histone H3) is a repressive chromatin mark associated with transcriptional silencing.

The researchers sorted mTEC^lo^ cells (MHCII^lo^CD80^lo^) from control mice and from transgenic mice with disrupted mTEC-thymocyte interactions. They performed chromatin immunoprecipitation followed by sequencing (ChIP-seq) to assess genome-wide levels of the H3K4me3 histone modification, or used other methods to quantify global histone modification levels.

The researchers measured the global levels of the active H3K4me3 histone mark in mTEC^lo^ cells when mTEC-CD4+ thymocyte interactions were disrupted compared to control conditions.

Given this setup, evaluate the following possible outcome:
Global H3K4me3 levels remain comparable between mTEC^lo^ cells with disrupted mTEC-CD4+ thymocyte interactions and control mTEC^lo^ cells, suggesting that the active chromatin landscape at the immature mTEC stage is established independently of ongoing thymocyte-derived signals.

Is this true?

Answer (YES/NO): NO